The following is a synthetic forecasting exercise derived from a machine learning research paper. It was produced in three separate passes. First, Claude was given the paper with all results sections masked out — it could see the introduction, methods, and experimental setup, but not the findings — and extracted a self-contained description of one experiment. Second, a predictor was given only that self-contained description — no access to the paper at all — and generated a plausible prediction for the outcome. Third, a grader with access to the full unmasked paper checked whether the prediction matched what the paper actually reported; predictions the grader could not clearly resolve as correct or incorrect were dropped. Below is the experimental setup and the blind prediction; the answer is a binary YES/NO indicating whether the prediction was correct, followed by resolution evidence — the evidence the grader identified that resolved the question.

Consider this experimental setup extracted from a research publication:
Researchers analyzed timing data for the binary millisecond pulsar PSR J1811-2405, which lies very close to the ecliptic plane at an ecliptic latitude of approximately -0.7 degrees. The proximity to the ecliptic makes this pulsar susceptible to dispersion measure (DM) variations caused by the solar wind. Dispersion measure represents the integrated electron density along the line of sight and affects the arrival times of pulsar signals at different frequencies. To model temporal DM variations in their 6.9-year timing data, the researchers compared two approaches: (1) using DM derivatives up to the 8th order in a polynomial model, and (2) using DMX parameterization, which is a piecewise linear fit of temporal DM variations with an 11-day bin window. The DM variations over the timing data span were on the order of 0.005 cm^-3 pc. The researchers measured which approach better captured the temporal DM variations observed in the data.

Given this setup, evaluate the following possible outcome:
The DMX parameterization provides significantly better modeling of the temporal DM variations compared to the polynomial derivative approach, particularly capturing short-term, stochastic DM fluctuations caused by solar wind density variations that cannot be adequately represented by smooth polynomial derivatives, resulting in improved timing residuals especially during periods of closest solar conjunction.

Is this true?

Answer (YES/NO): NO